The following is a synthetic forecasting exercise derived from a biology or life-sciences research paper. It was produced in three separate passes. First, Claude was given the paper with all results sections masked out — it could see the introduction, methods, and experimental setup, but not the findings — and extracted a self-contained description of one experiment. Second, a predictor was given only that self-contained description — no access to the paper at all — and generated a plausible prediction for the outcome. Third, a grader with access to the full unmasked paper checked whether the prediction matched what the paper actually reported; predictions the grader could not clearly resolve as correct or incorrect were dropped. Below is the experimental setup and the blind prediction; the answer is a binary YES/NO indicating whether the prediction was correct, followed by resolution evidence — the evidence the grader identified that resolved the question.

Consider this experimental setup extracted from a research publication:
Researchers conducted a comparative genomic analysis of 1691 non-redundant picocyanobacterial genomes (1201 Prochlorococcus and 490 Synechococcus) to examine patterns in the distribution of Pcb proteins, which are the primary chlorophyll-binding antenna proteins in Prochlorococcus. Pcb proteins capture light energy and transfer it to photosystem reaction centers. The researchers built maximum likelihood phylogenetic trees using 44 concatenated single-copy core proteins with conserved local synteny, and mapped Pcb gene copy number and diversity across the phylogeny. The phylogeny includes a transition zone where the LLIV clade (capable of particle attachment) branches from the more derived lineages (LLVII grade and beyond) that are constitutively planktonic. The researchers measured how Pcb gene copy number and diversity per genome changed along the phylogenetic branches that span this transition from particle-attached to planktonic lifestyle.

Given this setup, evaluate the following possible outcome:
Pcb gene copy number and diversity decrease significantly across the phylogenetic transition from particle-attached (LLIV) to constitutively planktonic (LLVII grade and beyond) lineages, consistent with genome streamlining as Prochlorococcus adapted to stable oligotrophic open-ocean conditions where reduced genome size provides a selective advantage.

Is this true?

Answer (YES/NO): NO